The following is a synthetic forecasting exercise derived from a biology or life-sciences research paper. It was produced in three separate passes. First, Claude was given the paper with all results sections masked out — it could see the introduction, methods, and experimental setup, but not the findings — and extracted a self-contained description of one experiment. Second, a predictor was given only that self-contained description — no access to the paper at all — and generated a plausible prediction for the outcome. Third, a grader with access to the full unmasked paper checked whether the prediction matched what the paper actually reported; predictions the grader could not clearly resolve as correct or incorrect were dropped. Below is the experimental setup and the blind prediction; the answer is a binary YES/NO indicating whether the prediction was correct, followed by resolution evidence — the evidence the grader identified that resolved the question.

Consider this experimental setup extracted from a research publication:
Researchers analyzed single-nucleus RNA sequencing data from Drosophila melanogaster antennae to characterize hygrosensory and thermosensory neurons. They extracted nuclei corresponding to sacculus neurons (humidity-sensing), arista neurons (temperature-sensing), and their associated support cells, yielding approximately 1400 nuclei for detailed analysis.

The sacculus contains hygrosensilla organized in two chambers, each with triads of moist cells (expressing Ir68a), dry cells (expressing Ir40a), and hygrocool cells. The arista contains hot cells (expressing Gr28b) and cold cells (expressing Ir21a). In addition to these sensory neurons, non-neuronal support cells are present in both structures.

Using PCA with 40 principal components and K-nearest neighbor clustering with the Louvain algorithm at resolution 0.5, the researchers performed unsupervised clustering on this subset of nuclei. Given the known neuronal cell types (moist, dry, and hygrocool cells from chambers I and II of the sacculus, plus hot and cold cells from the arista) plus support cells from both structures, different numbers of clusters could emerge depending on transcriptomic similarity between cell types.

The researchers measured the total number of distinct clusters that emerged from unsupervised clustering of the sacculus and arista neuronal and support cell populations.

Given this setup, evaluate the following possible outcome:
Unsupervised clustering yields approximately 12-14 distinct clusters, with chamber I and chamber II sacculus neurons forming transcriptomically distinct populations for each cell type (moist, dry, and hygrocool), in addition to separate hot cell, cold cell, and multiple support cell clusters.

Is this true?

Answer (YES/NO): NO